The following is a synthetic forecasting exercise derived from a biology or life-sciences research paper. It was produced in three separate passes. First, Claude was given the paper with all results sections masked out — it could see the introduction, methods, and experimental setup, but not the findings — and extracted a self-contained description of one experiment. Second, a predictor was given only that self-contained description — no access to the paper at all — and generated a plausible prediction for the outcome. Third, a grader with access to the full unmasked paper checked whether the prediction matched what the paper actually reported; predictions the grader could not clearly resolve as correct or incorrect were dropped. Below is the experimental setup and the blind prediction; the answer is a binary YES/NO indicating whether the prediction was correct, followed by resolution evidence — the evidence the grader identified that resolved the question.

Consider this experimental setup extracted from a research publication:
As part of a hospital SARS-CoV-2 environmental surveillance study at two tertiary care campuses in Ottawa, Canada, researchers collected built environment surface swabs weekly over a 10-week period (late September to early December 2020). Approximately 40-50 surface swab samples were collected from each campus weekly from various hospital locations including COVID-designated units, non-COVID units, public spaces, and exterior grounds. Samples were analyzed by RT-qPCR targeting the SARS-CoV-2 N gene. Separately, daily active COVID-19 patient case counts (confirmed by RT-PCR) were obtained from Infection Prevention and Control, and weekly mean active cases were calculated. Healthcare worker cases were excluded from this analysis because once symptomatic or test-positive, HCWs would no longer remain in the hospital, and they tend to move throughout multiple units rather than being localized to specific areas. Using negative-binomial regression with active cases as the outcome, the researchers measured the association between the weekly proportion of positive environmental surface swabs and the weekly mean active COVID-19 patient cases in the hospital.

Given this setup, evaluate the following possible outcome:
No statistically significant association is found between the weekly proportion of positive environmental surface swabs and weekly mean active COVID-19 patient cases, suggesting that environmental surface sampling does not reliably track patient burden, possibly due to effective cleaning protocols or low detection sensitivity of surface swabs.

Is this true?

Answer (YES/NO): NO